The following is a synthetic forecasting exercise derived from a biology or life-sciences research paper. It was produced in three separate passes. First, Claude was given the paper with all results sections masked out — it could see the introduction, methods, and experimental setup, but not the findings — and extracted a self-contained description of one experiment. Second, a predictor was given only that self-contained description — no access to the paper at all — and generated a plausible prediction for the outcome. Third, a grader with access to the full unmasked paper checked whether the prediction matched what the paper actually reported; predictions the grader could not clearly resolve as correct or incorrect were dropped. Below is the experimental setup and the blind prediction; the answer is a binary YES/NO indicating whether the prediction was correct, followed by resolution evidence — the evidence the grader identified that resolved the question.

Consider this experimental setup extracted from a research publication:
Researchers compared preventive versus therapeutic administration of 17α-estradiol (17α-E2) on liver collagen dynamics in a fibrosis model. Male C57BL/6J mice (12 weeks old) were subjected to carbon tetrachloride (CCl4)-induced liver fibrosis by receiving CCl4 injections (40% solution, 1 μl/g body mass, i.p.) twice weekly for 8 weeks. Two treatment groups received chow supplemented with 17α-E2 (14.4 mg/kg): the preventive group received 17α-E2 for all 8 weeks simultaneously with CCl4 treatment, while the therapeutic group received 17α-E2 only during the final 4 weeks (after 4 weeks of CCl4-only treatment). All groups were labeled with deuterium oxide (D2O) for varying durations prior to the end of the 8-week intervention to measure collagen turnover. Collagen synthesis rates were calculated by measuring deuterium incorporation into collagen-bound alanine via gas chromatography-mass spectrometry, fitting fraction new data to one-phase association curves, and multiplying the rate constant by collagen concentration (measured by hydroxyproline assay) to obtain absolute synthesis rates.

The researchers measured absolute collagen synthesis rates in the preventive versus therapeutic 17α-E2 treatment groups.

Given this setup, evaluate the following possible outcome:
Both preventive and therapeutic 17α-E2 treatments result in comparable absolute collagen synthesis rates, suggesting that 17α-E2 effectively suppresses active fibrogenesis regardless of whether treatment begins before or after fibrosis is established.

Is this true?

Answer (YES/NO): YES